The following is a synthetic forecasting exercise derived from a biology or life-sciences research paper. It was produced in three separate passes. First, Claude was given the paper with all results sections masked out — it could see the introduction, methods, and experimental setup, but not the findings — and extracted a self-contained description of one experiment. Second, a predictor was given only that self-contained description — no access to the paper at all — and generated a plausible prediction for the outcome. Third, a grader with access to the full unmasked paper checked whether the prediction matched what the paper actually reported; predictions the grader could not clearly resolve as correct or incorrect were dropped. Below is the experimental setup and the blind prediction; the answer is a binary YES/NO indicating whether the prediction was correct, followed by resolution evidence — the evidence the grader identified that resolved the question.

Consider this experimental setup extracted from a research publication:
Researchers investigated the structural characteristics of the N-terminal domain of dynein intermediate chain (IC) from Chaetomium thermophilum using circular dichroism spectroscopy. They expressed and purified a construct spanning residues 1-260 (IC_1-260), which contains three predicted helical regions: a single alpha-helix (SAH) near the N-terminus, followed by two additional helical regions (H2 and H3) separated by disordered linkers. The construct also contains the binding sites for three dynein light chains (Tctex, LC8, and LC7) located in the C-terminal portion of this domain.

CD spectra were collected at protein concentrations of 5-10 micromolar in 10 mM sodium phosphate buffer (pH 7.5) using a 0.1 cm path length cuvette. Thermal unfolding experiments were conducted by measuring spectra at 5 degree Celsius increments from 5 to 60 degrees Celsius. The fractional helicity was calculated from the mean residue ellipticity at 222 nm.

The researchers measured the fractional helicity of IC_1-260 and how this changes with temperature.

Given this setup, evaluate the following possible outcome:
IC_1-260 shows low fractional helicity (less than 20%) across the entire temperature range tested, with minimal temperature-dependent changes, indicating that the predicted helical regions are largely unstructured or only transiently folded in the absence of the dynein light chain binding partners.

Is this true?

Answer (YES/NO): NO